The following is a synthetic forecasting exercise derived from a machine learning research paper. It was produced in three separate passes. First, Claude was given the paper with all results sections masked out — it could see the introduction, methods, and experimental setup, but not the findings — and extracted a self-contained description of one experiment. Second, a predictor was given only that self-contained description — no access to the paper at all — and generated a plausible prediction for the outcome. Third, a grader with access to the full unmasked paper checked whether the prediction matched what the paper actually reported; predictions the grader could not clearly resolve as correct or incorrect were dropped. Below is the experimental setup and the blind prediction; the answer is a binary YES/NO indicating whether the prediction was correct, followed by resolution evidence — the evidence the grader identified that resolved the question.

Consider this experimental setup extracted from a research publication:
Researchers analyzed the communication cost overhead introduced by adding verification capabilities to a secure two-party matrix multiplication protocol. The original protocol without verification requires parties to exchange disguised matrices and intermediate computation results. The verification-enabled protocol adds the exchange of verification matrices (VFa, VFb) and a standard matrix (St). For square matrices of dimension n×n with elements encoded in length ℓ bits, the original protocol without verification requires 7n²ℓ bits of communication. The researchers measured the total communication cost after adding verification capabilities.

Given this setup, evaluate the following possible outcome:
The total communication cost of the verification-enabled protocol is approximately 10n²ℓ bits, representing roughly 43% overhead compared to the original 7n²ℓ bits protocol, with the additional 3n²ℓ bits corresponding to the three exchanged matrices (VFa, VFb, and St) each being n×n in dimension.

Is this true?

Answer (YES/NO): NO